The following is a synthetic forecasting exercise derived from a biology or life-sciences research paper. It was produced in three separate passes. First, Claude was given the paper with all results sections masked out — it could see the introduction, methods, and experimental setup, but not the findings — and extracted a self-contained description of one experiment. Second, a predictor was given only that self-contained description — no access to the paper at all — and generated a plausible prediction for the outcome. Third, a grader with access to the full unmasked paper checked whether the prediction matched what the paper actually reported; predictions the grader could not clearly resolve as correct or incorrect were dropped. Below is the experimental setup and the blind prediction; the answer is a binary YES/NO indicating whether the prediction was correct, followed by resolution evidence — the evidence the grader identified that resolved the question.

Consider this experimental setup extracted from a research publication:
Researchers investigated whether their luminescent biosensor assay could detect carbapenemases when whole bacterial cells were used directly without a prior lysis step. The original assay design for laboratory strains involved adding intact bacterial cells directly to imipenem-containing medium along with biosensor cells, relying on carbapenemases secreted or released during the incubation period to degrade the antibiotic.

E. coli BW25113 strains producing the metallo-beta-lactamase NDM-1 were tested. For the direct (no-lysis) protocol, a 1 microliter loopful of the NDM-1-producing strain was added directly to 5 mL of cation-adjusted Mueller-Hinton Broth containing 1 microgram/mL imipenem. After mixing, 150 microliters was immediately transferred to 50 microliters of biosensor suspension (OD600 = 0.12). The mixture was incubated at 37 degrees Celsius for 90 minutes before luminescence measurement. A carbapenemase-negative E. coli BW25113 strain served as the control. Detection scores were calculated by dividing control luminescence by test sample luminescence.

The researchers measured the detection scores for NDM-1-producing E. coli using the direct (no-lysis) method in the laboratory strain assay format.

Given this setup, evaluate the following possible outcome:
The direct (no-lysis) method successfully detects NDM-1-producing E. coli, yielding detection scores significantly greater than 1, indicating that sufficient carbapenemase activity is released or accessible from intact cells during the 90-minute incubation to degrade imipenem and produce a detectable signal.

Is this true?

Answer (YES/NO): YES